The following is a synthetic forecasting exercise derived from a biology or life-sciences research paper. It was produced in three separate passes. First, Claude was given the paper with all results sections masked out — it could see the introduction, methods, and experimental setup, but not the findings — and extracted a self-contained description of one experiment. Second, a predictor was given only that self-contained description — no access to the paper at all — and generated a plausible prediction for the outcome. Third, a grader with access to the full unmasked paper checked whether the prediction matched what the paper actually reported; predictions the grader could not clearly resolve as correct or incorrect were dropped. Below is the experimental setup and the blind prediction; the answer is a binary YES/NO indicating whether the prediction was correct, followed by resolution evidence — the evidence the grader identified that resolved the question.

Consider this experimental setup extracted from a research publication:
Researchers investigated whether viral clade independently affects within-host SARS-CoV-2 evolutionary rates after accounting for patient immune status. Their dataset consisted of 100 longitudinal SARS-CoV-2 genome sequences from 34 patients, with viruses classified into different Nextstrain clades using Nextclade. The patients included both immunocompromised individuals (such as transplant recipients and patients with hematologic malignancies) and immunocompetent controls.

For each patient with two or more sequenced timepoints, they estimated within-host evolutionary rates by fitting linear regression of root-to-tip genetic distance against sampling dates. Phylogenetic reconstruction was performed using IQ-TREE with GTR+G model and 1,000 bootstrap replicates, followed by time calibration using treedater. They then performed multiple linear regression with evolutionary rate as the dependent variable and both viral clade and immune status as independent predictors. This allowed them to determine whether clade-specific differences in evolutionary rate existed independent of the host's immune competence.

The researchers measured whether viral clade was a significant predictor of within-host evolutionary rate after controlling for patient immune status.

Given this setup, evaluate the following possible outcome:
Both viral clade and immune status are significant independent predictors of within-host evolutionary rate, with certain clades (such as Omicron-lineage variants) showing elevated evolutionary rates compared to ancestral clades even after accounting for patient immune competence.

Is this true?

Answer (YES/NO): NO